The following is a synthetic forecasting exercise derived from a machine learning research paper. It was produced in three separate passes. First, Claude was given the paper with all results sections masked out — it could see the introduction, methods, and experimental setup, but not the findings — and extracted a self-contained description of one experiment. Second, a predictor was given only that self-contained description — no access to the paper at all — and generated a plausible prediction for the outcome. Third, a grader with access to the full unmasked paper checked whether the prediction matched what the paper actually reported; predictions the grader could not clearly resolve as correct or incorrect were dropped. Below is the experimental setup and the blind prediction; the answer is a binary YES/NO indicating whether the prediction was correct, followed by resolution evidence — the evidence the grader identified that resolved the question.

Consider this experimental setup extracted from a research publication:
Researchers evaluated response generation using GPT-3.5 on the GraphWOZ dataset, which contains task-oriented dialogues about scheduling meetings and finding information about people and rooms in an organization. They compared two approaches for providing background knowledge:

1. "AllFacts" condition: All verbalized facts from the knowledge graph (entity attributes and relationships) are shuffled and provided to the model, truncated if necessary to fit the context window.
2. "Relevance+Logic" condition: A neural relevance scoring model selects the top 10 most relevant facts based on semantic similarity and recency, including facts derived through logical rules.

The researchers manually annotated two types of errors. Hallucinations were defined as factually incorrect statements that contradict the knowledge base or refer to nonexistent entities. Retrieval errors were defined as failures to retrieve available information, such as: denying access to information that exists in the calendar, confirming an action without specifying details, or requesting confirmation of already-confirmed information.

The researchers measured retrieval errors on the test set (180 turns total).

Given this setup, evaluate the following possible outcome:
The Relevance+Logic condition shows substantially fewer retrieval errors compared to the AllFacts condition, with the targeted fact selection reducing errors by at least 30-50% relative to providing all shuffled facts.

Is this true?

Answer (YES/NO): YES